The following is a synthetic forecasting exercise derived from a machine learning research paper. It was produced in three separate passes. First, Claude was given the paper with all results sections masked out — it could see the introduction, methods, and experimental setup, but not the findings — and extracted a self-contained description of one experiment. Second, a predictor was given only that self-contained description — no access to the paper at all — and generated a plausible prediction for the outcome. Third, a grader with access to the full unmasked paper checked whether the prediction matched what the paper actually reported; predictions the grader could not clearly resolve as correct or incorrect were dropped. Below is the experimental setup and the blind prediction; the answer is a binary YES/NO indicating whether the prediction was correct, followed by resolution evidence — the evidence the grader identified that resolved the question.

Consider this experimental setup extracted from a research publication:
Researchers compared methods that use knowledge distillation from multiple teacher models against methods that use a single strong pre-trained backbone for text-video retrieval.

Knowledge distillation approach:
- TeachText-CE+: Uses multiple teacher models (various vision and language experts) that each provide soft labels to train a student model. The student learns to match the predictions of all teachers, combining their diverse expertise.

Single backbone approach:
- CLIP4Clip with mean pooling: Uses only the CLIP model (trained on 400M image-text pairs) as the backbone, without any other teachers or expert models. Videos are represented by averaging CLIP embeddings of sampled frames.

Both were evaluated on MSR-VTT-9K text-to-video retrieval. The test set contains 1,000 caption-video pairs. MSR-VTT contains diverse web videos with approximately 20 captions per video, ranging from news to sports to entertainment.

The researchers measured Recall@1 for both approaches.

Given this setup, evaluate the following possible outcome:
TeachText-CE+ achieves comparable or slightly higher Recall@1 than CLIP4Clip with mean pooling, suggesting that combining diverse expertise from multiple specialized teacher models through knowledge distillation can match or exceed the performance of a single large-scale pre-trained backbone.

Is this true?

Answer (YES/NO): NO